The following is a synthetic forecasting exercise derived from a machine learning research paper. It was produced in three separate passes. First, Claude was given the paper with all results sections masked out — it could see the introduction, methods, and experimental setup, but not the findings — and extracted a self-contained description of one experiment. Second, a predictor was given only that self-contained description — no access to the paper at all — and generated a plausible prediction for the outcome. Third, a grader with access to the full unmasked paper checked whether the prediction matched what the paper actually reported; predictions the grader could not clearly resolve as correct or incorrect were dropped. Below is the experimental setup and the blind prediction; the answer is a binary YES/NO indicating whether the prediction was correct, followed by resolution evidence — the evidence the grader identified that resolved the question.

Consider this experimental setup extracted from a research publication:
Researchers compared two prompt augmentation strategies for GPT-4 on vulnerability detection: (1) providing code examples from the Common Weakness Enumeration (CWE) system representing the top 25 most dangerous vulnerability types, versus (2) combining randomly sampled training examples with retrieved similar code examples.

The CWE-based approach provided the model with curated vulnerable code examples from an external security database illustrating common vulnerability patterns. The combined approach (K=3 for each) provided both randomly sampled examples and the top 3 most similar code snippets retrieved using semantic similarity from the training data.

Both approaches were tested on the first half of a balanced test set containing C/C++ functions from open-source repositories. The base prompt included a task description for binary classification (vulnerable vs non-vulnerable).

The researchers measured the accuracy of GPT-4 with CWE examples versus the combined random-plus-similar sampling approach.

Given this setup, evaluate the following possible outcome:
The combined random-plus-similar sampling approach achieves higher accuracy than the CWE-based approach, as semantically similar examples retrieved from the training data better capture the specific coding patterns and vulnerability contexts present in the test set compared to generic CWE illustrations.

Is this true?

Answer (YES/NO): NO